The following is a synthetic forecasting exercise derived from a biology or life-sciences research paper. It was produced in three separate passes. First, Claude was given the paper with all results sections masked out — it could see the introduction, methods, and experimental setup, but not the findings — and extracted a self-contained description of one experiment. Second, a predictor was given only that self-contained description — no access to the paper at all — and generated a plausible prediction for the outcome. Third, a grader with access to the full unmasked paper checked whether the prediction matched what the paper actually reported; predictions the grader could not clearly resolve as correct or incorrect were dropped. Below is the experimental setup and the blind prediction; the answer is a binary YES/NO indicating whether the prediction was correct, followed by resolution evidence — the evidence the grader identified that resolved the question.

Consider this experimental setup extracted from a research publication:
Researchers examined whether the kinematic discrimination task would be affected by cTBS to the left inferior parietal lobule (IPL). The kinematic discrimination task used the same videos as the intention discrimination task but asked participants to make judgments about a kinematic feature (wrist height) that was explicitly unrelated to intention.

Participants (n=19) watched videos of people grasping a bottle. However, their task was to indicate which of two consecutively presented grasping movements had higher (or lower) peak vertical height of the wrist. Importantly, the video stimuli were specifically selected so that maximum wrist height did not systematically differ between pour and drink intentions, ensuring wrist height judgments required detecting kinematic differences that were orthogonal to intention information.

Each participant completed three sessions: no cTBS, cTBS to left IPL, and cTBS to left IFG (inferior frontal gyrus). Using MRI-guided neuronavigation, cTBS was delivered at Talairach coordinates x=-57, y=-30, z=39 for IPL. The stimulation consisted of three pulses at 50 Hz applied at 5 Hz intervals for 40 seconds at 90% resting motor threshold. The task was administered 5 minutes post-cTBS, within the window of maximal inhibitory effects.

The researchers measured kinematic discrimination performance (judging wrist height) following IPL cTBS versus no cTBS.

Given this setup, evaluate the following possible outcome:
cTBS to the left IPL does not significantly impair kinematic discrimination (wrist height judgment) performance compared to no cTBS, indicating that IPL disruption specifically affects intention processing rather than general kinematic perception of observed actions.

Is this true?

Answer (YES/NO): YES